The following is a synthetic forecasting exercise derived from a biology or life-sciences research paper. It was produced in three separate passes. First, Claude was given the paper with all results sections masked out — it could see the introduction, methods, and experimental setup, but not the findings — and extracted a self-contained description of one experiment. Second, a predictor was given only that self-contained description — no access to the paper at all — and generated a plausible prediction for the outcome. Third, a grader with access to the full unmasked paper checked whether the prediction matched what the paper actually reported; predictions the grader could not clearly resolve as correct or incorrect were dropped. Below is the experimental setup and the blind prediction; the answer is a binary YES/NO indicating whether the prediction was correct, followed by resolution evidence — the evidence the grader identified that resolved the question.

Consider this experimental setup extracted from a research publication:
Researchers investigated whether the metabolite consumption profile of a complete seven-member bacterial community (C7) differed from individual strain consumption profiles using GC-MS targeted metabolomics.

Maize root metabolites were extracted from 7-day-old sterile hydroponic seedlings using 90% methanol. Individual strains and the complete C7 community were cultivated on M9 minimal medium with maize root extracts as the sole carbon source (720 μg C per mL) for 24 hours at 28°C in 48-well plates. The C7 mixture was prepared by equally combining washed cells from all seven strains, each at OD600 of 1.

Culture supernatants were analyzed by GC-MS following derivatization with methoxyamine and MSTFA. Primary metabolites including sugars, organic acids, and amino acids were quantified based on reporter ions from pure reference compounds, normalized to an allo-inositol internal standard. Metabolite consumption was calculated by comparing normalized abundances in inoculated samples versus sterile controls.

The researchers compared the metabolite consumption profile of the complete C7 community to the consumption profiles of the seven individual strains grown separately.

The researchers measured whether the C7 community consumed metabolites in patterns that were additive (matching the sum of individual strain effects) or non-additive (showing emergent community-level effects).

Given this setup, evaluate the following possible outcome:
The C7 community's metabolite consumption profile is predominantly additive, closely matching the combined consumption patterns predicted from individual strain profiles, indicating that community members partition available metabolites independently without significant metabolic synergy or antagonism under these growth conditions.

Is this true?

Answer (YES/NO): YES